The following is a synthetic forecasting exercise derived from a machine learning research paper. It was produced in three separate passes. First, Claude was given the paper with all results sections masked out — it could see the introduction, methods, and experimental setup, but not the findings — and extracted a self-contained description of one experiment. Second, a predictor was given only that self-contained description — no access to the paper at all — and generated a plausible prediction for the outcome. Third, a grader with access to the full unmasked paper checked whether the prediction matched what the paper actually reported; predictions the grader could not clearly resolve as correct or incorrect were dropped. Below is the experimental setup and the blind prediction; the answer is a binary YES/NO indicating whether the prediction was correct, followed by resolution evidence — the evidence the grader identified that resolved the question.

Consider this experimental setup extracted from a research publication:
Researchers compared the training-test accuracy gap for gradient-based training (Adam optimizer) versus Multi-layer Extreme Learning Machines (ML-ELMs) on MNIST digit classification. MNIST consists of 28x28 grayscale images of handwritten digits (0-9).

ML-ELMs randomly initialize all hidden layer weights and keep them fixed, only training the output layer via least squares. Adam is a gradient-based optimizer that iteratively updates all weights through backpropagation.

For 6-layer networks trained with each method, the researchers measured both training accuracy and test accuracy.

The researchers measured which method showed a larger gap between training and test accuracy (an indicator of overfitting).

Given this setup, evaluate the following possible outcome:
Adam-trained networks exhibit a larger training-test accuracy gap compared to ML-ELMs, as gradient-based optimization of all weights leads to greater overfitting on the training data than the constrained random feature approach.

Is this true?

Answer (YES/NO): YES